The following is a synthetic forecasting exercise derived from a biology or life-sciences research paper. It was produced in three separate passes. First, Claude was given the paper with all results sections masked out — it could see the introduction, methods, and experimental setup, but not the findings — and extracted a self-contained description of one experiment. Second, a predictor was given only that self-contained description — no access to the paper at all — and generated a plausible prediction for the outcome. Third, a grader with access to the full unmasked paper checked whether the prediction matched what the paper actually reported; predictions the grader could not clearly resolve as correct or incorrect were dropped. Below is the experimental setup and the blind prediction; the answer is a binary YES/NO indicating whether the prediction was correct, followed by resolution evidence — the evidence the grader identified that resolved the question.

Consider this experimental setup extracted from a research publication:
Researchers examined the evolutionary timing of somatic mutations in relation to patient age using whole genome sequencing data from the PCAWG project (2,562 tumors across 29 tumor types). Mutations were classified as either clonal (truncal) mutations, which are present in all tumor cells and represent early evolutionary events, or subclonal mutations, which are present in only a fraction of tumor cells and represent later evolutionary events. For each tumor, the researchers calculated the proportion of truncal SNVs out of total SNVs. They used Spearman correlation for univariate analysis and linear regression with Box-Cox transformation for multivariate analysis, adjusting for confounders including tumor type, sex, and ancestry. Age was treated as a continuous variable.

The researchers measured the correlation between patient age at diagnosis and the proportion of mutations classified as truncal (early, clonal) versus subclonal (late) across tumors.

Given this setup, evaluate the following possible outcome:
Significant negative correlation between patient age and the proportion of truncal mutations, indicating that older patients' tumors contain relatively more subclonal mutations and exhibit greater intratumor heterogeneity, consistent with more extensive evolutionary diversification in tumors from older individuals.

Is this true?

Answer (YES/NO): NO